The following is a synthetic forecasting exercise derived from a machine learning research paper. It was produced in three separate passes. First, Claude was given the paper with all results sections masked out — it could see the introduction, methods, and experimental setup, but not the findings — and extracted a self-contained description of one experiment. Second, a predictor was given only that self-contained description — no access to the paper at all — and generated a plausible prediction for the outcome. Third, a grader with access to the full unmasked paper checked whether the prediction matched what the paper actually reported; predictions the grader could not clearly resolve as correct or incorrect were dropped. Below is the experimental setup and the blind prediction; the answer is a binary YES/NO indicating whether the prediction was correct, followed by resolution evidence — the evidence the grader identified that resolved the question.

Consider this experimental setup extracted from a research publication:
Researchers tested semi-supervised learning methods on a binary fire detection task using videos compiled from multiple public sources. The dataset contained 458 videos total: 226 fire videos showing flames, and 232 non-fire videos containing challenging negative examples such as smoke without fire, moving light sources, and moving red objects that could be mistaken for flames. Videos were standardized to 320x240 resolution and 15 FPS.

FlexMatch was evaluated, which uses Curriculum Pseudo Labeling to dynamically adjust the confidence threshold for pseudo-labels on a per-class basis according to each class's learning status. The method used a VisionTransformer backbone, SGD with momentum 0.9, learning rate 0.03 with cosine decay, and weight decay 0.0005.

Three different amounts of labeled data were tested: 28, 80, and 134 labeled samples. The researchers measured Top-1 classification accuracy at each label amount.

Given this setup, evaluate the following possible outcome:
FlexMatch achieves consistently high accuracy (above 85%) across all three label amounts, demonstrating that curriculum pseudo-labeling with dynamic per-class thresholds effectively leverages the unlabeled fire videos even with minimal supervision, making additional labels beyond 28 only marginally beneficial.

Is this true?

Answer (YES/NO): NO